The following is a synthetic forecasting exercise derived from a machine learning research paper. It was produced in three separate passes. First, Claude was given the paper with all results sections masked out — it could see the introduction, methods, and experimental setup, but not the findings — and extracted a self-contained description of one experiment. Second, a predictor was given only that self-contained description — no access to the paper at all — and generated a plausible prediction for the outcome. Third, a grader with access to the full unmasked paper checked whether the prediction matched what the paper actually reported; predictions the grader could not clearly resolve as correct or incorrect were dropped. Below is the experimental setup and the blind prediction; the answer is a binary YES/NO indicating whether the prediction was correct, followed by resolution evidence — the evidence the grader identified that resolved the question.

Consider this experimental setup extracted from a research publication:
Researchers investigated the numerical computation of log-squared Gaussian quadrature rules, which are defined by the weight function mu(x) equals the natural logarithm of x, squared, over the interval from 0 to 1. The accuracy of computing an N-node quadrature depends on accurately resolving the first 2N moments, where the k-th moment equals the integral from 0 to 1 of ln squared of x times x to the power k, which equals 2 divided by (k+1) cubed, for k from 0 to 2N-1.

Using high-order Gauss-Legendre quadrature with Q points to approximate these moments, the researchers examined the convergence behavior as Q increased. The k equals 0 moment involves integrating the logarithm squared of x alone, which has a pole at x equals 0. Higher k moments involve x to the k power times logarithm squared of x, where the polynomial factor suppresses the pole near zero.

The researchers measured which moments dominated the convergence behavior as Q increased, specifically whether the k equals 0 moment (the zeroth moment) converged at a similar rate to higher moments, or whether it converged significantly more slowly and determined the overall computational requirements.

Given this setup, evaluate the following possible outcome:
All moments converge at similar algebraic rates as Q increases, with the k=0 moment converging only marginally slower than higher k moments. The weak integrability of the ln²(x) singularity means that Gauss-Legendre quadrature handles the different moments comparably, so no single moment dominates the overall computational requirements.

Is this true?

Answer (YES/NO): NO